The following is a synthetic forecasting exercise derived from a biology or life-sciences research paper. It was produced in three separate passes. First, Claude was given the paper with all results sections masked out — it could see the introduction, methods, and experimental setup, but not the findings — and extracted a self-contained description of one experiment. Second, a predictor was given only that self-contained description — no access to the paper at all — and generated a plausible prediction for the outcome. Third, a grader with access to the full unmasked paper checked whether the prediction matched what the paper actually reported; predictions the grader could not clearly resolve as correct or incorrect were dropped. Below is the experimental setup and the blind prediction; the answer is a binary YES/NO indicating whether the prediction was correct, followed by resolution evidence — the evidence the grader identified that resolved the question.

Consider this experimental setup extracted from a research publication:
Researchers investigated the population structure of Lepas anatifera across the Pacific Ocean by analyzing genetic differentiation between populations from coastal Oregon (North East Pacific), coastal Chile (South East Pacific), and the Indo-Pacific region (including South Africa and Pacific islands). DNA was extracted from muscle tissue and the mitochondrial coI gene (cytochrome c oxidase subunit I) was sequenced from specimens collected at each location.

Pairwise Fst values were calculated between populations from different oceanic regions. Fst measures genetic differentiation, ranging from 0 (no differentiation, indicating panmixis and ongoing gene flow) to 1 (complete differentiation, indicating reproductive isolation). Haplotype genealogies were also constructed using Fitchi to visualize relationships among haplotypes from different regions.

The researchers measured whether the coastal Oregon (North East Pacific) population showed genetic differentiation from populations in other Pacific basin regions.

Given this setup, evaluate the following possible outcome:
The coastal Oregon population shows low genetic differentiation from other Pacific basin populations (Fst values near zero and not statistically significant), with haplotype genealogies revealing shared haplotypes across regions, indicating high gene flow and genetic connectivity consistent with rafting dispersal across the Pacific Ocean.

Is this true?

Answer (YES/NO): NO